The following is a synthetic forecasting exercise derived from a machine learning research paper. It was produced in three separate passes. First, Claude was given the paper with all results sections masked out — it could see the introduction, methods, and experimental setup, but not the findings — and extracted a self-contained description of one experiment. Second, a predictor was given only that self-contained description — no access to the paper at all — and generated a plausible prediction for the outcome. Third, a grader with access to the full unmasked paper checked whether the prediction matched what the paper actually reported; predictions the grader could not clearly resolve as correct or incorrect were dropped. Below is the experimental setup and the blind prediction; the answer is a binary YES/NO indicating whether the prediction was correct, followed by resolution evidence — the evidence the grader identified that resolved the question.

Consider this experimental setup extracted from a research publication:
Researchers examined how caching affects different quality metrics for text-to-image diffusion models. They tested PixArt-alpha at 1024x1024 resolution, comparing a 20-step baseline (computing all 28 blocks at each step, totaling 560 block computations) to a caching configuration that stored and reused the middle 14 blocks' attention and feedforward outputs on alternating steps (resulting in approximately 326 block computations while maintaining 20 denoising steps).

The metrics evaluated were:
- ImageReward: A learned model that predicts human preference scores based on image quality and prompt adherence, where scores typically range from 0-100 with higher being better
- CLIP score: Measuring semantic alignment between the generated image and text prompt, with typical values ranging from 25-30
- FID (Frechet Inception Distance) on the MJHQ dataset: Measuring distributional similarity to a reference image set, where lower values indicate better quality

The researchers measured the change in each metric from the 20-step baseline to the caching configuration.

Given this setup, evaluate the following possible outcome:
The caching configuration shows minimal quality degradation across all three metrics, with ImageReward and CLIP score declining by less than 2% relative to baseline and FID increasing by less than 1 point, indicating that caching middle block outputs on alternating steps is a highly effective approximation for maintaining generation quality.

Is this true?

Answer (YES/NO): NO